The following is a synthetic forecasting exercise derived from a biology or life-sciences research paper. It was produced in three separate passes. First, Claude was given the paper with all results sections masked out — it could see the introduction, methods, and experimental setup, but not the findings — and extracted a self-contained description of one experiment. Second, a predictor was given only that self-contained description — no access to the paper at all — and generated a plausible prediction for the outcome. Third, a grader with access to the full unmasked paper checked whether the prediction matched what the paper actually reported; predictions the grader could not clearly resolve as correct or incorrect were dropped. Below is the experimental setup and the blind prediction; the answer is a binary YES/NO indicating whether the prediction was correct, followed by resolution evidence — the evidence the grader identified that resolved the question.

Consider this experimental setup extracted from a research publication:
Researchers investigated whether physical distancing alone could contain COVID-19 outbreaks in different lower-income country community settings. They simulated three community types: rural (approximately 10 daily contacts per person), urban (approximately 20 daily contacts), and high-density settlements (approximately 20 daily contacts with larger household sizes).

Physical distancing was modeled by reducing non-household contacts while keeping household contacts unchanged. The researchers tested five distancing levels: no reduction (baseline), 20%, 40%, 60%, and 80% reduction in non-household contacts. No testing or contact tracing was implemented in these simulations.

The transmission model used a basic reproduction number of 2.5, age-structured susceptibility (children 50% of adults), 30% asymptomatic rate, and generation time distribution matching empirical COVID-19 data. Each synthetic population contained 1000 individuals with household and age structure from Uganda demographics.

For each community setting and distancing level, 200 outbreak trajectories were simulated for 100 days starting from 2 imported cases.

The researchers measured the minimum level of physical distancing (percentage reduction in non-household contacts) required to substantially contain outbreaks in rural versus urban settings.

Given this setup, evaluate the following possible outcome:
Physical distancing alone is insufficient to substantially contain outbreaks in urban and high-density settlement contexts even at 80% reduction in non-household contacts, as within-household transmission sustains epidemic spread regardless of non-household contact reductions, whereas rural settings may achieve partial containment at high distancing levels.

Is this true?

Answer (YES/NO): NO